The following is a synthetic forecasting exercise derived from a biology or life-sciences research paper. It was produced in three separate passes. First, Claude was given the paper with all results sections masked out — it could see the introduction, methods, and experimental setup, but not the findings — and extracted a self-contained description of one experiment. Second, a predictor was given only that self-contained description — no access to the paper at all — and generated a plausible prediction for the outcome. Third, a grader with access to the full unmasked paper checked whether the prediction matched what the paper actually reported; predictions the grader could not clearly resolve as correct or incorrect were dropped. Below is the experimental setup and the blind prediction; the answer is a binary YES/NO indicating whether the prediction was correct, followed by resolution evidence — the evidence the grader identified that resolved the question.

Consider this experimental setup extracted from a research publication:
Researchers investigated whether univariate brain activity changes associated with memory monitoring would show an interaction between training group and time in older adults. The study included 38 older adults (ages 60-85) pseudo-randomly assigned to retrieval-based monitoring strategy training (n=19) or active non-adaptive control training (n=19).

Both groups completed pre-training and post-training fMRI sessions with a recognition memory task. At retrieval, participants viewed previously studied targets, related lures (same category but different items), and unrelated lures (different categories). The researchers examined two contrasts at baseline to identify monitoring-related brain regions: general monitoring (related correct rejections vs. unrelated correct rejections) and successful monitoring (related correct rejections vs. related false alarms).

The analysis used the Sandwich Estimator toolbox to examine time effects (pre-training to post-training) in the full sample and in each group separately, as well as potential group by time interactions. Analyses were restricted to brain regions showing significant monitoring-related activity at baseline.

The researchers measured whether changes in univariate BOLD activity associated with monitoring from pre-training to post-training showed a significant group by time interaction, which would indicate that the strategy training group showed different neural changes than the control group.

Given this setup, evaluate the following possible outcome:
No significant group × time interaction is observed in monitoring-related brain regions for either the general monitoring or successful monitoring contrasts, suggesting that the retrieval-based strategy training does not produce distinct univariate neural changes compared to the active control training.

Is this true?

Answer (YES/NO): YES